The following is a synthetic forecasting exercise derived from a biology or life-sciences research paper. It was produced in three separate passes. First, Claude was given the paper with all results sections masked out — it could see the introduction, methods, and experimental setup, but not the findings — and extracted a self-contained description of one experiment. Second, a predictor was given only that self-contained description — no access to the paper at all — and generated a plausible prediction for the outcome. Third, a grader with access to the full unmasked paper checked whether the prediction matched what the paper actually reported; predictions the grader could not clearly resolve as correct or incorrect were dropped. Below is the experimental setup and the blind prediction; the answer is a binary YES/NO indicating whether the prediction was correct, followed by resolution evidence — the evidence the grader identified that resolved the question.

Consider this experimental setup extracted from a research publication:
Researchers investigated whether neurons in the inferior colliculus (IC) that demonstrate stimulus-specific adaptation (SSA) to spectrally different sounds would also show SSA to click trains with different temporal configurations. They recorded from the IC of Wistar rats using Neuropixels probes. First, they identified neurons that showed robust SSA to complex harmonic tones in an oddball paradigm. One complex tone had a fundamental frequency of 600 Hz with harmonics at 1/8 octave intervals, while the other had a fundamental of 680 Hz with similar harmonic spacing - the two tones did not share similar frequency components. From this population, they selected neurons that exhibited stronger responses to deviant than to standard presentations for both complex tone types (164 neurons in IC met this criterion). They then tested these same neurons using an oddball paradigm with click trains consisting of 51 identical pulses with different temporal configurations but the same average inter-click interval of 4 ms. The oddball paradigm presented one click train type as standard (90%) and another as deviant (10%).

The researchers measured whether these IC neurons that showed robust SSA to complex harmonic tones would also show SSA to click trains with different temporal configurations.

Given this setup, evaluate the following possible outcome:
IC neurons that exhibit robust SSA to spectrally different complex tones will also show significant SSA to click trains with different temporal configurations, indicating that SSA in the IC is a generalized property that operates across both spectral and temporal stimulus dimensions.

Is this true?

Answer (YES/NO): NO